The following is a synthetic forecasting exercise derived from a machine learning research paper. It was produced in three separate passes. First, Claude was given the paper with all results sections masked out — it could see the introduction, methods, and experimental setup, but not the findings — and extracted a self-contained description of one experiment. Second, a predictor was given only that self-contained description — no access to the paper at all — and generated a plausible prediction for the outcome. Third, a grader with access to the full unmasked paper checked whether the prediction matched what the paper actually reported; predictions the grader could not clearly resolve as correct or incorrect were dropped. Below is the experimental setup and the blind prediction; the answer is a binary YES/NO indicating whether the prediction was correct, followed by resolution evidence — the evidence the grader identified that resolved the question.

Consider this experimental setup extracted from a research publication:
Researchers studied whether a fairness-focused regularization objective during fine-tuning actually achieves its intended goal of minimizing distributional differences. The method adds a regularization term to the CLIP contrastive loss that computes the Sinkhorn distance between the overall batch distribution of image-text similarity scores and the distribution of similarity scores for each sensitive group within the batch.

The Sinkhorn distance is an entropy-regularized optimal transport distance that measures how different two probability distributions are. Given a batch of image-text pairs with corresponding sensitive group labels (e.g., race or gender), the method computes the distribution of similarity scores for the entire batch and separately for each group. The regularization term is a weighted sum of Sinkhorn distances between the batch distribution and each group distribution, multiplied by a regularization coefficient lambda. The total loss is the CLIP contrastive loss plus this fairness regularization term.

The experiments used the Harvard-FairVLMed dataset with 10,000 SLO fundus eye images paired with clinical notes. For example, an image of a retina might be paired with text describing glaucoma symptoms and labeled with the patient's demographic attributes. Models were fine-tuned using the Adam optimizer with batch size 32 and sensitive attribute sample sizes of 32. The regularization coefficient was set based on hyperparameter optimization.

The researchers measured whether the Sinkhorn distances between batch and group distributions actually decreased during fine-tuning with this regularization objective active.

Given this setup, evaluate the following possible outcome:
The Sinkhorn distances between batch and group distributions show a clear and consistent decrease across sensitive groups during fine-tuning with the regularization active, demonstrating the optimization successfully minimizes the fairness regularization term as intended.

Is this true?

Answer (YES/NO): YES